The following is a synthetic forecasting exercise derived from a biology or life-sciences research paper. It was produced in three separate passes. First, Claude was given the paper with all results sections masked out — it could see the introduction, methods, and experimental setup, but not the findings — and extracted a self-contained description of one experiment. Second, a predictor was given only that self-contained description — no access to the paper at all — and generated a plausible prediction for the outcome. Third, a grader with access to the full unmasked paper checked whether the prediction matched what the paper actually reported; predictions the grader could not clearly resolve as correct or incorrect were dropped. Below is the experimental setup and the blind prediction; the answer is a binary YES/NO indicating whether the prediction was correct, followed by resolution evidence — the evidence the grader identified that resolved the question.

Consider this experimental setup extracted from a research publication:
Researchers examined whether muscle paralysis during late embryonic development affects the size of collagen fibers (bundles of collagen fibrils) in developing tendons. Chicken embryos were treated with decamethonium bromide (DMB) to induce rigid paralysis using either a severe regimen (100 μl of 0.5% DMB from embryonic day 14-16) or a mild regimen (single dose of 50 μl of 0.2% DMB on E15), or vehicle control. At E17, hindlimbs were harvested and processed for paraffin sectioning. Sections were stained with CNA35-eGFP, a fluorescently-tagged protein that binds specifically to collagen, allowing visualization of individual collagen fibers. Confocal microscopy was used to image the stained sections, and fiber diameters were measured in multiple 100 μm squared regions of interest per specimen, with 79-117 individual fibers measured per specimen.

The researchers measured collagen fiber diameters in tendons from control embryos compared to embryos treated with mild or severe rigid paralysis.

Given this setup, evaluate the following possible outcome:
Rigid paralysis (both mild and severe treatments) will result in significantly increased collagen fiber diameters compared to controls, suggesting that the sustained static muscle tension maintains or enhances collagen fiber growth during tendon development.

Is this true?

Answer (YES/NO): NO